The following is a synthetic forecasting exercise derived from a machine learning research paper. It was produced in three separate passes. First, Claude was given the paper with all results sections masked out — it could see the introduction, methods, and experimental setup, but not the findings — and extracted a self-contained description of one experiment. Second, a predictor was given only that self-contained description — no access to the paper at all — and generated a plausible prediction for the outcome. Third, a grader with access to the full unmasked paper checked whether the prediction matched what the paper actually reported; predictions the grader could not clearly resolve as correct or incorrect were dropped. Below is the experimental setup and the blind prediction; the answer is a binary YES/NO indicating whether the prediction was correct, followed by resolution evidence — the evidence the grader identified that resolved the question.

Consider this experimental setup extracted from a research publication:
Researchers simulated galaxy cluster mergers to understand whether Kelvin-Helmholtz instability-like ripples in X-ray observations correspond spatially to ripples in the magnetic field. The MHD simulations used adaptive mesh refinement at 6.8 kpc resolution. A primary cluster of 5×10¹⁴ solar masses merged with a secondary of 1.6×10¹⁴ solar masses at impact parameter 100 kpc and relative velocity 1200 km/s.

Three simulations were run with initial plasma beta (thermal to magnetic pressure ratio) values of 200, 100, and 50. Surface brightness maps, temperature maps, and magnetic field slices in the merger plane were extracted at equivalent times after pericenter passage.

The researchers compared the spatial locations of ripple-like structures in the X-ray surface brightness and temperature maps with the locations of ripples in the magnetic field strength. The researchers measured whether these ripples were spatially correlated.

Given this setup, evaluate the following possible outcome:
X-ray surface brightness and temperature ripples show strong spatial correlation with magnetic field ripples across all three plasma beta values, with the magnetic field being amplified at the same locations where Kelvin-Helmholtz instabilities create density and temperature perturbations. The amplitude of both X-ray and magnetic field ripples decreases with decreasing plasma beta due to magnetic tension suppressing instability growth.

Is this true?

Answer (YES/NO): NO